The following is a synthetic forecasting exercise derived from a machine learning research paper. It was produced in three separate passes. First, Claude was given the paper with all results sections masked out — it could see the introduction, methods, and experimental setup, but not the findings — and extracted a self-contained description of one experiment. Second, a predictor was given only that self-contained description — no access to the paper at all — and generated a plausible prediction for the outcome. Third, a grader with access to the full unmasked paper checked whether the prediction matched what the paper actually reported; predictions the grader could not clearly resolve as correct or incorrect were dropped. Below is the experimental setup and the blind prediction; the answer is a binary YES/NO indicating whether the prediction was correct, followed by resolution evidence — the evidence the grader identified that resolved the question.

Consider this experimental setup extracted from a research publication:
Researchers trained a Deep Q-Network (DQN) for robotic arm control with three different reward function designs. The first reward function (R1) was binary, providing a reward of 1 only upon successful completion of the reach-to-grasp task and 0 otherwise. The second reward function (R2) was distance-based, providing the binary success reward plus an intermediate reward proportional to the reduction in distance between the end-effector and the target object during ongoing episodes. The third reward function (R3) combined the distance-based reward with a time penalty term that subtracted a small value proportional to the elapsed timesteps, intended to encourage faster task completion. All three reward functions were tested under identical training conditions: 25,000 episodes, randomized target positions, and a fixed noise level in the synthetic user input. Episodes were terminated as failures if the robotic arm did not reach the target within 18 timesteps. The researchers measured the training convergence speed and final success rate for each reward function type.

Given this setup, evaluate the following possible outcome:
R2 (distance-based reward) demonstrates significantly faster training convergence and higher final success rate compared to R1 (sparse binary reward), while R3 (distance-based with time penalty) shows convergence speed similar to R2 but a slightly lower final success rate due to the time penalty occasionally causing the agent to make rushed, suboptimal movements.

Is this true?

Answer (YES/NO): NO